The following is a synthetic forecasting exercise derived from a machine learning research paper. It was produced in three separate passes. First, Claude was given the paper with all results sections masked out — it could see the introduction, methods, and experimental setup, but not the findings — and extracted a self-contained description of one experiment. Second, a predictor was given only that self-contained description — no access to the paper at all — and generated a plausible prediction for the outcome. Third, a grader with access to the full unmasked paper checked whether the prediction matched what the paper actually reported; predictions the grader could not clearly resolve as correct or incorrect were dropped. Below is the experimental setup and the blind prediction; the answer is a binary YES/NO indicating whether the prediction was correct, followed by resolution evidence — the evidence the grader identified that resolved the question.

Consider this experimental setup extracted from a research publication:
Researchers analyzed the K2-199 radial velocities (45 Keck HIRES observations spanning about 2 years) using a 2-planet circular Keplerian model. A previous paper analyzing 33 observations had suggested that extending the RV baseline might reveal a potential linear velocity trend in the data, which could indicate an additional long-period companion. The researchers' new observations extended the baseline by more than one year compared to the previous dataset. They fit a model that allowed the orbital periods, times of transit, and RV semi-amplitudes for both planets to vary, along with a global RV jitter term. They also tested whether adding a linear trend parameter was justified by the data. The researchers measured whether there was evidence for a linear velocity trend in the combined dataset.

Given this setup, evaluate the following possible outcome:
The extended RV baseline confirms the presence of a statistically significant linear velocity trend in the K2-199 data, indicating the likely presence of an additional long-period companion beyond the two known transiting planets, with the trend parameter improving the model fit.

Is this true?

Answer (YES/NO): NO